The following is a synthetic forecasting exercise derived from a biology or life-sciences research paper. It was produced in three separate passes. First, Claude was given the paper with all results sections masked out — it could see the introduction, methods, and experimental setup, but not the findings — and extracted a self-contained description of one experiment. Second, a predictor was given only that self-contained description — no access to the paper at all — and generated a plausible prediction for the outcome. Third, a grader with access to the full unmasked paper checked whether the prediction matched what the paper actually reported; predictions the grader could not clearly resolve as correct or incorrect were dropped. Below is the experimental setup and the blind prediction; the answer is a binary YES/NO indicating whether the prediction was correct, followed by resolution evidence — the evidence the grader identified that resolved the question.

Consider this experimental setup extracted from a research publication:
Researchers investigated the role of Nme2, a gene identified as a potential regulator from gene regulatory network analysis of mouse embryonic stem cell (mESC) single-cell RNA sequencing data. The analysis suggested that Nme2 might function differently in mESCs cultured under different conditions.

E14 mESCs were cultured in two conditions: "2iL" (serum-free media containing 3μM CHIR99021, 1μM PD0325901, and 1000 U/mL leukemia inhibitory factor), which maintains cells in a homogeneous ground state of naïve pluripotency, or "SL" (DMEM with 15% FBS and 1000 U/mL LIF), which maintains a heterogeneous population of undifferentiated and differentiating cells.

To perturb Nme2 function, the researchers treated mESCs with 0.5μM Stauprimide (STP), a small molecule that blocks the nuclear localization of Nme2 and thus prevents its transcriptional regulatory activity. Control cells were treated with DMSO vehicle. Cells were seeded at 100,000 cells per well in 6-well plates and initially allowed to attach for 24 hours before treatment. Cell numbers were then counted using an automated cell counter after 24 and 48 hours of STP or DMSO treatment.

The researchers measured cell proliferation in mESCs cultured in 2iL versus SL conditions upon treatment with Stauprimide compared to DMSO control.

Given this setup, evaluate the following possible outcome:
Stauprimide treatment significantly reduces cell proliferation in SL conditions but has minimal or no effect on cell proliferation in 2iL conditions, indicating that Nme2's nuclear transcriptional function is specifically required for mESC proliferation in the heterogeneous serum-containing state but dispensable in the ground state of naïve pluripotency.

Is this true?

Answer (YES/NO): NO